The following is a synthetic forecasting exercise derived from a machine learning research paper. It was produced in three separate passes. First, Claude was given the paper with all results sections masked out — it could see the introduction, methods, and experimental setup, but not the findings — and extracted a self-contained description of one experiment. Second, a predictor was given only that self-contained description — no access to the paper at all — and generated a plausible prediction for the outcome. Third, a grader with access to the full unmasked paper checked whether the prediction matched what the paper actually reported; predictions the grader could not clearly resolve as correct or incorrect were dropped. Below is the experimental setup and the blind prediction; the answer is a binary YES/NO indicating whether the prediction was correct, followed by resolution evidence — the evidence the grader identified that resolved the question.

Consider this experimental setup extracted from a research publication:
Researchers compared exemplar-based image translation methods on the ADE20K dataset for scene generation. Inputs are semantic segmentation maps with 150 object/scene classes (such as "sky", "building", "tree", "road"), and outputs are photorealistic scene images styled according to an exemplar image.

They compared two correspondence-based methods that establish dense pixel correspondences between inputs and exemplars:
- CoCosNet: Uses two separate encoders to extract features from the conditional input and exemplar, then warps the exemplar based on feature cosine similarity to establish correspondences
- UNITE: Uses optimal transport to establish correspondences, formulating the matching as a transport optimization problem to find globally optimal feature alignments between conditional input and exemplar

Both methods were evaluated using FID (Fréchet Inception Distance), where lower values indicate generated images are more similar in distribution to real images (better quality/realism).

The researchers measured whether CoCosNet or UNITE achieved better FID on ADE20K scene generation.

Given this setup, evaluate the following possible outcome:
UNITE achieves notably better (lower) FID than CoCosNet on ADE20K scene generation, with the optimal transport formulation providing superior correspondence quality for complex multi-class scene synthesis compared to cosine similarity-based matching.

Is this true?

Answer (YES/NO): NO